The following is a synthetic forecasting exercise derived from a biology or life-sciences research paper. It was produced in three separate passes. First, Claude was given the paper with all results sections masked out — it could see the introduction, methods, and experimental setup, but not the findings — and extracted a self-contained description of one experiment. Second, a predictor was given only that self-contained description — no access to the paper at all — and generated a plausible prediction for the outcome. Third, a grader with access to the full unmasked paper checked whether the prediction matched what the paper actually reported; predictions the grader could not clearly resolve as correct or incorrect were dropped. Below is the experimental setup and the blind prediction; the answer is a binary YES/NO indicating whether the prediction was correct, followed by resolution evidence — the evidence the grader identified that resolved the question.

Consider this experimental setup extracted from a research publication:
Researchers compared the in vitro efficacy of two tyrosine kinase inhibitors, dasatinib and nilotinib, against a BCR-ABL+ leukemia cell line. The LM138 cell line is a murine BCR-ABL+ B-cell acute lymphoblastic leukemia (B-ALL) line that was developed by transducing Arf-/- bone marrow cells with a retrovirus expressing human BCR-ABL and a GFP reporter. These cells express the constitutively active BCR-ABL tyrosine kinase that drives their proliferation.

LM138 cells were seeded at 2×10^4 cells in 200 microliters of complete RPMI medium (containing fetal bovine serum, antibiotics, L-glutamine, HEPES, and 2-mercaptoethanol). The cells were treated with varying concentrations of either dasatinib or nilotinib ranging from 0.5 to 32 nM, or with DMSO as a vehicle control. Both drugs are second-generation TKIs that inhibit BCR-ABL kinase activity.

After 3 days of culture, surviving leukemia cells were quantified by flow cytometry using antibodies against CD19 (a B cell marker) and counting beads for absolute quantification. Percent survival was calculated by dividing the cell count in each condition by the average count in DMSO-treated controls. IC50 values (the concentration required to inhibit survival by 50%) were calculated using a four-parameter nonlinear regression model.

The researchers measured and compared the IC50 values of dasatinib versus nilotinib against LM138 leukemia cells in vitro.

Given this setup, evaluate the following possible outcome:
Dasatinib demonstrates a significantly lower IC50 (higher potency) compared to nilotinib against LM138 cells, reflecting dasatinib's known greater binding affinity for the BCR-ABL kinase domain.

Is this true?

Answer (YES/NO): NO